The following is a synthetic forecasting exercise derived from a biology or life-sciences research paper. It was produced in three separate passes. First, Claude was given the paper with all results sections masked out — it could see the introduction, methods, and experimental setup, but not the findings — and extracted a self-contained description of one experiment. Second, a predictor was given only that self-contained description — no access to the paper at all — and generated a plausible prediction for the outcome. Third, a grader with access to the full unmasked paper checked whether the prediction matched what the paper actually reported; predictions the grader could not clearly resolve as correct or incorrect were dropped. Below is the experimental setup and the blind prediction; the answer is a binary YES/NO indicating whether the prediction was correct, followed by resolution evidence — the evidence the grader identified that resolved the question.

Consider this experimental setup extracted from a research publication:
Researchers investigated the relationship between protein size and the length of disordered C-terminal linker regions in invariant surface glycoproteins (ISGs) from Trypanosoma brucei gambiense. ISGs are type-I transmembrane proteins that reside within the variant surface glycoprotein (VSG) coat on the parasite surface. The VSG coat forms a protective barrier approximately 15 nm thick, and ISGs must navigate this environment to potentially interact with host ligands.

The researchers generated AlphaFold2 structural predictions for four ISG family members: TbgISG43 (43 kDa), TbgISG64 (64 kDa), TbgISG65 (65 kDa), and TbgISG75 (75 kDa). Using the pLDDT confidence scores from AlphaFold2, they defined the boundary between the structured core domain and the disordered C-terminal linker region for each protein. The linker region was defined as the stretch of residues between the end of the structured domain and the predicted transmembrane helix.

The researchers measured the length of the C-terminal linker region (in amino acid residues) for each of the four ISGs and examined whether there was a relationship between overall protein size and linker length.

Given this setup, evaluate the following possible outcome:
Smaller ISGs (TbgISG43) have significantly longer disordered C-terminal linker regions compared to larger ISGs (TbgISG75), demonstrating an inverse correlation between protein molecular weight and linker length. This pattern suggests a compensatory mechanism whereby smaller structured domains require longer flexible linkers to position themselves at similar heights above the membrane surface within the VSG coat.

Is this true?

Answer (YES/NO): NO